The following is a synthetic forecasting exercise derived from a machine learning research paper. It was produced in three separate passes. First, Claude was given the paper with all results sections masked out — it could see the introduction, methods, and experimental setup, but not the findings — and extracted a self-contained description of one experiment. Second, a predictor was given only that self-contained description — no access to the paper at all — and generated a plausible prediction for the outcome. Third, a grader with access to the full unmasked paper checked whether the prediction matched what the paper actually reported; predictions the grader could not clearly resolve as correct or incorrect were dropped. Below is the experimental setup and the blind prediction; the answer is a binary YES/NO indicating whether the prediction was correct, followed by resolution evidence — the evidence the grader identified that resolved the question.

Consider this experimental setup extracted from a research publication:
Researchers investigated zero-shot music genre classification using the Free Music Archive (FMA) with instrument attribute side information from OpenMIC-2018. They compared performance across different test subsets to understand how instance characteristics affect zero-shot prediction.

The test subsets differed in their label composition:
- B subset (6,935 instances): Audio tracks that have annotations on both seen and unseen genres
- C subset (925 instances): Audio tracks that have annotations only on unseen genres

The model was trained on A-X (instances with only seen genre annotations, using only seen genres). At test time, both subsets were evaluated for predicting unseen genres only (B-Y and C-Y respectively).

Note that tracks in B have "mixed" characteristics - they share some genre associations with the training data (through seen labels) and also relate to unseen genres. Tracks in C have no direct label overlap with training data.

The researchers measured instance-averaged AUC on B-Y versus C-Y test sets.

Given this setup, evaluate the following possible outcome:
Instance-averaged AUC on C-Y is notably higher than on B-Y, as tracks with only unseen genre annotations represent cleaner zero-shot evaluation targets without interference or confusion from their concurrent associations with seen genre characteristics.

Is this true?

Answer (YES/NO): NO